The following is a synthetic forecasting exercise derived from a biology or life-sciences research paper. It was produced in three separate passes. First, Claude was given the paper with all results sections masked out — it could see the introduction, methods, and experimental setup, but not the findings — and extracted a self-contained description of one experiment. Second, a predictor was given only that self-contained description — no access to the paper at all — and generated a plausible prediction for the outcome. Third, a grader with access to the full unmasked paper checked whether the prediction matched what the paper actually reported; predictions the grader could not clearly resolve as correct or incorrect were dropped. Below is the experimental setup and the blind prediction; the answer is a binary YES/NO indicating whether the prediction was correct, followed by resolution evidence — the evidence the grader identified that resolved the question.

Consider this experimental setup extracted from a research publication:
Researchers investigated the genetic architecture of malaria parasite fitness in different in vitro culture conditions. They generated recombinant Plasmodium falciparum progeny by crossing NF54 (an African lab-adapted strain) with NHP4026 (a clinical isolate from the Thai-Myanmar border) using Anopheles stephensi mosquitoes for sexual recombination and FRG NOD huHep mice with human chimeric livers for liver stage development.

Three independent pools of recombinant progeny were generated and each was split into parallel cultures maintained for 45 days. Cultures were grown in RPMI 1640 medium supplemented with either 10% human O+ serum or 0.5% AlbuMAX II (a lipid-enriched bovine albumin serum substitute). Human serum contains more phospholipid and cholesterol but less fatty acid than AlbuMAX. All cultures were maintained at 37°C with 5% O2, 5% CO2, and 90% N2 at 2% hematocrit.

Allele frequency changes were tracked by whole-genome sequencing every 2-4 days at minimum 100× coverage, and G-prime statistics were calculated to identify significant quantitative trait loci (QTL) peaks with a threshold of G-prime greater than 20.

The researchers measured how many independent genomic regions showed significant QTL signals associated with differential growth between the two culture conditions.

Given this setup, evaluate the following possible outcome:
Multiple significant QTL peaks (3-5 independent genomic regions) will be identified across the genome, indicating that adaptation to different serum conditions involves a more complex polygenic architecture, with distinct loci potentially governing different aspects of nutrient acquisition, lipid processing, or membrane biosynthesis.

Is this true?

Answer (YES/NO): YES